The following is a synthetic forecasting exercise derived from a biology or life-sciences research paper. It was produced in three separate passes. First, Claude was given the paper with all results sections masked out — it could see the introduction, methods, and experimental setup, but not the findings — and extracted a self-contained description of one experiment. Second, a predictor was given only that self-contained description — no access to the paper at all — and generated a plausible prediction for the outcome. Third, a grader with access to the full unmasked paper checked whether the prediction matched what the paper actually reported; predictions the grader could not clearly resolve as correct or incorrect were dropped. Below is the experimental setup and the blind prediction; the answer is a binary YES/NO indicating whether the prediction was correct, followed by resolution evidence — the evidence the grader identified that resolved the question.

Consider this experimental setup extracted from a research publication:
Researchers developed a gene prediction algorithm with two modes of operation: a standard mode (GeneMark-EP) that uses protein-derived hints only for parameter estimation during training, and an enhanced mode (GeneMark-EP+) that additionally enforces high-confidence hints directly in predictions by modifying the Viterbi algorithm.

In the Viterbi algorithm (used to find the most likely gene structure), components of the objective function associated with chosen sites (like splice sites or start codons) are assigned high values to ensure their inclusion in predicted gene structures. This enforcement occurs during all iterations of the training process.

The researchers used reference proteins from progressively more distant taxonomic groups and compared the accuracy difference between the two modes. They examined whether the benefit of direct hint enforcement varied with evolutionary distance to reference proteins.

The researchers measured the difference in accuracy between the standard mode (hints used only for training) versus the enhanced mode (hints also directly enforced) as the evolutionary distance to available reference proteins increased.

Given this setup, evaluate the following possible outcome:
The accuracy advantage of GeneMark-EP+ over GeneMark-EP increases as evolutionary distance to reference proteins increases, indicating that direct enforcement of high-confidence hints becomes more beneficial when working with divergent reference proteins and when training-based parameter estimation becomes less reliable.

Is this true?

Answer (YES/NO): NO